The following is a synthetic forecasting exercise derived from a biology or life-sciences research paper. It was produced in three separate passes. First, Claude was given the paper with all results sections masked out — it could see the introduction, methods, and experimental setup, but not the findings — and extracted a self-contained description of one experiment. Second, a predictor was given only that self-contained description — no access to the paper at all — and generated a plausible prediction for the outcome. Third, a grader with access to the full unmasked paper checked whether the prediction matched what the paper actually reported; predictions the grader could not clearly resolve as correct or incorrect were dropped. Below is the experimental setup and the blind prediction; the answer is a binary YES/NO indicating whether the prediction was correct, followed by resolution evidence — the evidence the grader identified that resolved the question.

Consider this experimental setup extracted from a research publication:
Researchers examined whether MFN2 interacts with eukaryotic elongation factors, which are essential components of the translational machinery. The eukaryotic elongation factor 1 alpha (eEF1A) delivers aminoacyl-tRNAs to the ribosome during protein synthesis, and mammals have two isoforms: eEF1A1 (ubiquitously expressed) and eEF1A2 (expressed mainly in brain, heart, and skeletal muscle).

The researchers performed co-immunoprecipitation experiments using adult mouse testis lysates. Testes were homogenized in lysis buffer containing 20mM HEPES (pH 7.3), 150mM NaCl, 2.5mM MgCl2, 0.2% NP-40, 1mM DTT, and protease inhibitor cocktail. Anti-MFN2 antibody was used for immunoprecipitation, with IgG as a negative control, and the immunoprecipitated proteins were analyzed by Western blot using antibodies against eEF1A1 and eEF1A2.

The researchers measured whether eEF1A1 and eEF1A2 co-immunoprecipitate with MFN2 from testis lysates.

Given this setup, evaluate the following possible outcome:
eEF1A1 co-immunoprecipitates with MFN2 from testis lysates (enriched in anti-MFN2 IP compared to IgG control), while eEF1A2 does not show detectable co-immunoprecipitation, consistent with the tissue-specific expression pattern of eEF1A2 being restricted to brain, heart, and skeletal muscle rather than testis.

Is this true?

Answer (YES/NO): NO